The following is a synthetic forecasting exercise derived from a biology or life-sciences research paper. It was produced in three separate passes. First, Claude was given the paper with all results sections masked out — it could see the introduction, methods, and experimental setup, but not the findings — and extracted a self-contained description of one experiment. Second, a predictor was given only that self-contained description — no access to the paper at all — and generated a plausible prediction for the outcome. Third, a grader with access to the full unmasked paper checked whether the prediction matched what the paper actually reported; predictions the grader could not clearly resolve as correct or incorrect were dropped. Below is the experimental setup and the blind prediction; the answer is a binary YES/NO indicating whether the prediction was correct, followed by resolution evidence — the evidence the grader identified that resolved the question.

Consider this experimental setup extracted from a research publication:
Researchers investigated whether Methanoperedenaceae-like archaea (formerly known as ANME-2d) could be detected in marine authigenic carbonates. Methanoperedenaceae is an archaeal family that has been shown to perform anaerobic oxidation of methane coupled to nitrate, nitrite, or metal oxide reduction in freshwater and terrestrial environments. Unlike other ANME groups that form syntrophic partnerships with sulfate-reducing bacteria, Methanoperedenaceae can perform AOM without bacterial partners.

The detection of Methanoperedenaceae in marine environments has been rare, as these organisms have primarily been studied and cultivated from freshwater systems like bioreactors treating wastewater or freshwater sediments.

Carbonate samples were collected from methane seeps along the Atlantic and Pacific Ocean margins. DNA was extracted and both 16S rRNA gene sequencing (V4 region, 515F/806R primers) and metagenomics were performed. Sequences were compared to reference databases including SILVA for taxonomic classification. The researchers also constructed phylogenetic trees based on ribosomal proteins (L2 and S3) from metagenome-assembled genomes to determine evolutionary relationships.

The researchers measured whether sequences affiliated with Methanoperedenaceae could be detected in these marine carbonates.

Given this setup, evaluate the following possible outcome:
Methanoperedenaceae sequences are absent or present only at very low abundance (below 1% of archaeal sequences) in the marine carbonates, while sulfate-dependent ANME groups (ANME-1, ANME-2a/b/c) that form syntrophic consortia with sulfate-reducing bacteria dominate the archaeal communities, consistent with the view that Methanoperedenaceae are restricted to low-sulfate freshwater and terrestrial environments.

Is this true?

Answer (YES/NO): NO